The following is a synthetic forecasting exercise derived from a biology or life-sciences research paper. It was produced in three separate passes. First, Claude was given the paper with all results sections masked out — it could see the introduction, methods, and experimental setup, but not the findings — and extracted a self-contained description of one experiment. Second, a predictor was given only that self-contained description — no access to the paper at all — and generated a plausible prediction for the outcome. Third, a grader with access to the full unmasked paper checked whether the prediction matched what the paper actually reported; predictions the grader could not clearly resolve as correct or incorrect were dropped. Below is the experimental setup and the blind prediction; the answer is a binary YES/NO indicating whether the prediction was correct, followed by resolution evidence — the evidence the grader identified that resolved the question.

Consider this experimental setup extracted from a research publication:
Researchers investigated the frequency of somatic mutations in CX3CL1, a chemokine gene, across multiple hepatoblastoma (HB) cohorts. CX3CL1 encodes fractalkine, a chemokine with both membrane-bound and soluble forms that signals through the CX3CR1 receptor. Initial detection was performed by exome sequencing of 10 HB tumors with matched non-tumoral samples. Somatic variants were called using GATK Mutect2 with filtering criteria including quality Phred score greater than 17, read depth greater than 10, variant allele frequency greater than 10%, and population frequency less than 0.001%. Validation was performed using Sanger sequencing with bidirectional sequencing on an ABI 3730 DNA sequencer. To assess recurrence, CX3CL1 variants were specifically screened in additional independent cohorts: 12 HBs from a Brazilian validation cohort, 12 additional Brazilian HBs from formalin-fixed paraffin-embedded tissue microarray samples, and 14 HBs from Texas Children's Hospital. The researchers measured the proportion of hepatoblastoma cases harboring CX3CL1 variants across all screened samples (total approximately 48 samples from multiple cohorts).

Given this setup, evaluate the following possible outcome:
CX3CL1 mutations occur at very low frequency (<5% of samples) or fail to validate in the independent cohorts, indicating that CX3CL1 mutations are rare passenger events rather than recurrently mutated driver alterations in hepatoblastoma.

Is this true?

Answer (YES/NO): NO